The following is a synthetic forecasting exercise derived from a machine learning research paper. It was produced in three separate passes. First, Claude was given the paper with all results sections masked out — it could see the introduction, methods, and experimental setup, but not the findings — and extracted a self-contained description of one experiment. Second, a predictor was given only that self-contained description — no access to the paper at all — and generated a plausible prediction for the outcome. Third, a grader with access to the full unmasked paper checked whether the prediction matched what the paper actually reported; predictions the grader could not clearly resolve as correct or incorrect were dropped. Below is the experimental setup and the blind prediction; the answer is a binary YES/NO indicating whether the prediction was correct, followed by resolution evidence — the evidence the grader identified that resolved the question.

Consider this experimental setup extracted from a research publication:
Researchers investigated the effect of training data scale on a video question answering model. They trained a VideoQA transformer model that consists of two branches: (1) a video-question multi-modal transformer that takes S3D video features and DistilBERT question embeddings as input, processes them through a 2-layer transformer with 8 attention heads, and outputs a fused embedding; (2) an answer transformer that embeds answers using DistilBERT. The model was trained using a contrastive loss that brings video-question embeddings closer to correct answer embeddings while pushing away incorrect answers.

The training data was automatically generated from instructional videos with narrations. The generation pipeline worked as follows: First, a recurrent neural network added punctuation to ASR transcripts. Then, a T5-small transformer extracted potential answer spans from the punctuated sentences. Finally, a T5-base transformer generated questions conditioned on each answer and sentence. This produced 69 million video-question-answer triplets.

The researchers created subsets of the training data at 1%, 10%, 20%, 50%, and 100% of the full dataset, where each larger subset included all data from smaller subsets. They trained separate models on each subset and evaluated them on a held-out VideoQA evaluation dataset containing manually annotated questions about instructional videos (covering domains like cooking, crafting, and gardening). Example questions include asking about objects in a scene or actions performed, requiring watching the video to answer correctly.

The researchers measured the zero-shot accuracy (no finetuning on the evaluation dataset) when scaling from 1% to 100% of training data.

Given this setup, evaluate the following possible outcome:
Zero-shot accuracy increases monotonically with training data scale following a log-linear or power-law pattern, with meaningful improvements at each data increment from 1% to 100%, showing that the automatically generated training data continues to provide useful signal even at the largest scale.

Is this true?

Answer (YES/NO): NO